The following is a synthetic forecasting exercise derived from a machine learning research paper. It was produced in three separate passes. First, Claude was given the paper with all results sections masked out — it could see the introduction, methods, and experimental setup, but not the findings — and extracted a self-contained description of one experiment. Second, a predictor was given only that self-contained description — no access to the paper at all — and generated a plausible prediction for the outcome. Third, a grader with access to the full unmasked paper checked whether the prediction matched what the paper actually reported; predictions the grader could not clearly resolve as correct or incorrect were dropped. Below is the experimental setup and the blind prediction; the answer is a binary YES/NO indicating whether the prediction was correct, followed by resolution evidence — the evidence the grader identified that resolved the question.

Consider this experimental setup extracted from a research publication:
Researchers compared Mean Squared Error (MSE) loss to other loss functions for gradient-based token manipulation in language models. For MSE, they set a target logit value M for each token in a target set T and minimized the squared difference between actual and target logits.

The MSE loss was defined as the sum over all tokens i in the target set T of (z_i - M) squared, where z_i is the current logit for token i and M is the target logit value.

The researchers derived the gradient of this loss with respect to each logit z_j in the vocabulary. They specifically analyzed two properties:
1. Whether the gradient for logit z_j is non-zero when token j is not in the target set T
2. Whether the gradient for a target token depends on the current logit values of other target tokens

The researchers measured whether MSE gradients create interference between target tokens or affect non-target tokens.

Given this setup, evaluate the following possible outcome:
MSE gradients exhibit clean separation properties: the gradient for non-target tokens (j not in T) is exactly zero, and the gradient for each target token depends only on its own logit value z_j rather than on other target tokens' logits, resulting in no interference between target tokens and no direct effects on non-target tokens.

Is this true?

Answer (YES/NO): YES